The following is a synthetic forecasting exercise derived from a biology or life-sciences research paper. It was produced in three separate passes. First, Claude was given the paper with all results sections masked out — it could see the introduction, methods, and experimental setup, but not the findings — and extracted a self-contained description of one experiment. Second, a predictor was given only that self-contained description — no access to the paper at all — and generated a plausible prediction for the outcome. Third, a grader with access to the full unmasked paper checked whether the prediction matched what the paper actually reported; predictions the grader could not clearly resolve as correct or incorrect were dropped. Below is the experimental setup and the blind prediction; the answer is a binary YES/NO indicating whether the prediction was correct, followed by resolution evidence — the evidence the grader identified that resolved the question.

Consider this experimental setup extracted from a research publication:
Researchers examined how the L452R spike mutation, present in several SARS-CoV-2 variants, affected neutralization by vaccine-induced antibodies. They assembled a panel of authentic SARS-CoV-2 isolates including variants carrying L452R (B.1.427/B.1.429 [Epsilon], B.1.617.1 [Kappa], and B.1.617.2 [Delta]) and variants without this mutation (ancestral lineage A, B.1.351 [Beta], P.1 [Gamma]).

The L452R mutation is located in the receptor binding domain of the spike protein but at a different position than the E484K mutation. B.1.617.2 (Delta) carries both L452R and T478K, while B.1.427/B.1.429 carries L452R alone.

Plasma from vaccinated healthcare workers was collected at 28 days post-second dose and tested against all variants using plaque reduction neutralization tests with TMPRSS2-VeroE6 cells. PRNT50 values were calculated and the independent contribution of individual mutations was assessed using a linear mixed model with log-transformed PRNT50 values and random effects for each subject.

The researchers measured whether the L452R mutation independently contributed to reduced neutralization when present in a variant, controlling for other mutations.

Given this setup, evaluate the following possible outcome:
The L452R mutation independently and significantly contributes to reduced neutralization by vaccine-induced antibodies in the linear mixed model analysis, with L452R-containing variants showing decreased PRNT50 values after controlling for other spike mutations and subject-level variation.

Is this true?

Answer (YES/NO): YES